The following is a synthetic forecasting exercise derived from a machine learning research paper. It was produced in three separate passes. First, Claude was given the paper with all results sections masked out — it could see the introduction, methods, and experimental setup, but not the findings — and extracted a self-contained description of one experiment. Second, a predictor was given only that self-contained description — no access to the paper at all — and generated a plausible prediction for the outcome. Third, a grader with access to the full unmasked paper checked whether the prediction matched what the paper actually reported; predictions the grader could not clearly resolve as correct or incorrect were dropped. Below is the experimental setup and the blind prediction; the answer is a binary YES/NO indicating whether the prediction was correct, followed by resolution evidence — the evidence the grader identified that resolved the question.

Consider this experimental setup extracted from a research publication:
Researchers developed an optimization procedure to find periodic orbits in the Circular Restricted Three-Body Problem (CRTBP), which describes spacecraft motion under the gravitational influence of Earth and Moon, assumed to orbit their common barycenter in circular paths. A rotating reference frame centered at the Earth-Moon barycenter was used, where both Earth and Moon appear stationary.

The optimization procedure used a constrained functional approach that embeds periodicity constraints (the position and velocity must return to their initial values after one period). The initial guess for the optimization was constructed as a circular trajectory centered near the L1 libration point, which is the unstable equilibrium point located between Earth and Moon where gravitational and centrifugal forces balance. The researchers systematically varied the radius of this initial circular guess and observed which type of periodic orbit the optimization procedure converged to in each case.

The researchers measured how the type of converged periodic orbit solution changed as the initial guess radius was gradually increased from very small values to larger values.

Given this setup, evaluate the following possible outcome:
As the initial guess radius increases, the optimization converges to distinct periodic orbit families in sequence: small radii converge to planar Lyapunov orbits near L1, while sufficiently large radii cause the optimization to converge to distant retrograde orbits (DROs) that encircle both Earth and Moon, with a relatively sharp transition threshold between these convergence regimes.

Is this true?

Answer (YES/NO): NO